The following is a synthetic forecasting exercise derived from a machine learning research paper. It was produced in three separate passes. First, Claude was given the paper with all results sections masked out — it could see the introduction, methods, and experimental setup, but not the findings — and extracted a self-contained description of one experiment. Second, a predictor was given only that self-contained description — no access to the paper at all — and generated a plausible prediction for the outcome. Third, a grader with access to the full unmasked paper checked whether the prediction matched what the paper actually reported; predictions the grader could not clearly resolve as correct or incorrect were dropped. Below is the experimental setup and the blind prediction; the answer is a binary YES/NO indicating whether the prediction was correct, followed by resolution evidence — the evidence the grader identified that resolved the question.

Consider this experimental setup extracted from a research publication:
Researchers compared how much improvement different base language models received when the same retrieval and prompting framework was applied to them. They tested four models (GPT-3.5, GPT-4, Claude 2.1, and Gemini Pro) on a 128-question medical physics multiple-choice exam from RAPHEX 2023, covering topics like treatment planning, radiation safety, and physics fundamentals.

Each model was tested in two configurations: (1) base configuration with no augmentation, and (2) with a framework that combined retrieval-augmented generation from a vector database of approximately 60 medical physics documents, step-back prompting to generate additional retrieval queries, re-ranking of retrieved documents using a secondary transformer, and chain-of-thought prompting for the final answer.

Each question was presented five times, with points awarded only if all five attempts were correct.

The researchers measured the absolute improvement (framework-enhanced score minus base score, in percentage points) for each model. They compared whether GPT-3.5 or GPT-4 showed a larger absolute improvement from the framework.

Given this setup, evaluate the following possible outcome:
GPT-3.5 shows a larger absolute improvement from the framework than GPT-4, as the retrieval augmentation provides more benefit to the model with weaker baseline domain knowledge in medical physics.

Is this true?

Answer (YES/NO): YES